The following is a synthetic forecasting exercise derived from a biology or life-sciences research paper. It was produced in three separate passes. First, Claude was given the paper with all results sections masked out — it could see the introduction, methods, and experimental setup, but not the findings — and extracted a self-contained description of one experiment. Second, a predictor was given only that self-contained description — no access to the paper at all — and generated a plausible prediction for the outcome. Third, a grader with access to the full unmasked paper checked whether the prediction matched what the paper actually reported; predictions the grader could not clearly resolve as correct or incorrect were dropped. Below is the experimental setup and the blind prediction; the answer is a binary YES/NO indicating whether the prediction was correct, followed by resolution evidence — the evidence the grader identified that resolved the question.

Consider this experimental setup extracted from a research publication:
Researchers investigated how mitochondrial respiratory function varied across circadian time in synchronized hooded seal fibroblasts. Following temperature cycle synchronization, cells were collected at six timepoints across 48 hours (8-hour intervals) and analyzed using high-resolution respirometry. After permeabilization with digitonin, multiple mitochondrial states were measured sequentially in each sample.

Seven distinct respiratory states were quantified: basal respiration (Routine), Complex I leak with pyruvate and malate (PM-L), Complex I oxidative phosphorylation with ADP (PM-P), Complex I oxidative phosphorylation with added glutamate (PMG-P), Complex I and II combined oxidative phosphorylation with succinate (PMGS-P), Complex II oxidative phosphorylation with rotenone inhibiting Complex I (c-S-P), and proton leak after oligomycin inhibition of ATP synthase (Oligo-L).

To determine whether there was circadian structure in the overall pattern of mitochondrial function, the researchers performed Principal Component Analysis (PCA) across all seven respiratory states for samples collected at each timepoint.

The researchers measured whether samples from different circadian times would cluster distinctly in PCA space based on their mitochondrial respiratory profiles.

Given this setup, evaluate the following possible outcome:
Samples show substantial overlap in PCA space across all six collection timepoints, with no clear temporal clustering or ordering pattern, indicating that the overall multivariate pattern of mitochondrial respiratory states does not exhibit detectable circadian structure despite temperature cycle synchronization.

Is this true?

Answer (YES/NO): NO